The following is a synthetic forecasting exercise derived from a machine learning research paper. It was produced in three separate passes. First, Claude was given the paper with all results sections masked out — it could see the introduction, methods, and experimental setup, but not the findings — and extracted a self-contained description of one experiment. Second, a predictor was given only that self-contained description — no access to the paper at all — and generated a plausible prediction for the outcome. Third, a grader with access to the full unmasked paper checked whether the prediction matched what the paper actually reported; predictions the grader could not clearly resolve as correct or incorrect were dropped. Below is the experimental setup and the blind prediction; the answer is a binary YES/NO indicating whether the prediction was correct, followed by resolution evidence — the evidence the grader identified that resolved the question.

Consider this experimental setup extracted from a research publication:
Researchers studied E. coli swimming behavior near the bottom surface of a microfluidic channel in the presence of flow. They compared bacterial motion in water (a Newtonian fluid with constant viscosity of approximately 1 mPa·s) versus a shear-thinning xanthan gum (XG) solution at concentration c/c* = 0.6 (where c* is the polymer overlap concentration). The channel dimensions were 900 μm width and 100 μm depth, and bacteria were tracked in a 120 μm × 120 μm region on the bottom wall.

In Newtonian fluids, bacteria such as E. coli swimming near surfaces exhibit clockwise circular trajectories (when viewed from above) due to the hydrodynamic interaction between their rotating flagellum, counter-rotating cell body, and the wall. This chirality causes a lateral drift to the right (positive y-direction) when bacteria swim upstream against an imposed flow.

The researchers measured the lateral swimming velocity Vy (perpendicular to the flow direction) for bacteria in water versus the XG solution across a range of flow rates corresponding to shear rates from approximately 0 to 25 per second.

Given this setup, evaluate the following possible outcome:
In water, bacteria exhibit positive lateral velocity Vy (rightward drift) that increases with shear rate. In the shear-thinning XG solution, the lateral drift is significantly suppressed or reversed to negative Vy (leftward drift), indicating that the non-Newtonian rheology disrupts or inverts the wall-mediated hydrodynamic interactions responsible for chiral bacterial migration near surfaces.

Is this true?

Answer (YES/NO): YES